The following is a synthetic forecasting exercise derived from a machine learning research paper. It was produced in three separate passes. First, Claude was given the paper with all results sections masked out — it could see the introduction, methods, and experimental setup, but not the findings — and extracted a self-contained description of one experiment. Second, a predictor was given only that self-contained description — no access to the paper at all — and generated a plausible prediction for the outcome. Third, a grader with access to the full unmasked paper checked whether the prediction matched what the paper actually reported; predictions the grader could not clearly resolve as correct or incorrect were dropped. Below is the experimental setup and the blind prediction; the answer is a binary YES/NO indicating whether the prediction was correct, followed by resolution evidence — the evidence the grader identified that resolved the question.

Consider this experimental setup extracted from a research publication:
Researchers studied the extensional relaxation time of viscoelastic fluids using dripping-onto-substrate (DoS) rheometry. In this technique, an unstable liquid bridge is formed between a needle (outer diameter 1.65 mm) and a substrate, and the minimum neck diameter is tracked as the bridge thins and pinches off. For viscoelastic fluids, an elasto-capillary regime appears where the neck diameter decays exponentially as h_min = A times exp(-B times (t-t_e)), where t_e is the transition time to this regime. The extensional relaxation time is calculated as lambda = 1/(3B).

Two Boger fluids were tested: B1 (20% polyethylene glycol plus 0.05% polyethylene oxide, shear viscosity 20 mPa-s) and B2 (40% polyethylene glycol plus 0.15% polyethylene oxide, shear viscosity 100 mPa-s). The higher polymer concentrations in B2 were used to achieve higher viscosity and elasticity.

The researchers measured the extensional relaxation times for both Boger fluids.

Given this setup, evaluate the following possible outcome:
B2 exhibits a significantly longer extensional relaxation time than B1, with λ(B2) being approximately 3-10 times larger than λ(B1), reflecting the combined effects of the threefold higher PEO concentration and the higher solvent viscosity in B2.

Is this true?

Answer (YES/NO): NO